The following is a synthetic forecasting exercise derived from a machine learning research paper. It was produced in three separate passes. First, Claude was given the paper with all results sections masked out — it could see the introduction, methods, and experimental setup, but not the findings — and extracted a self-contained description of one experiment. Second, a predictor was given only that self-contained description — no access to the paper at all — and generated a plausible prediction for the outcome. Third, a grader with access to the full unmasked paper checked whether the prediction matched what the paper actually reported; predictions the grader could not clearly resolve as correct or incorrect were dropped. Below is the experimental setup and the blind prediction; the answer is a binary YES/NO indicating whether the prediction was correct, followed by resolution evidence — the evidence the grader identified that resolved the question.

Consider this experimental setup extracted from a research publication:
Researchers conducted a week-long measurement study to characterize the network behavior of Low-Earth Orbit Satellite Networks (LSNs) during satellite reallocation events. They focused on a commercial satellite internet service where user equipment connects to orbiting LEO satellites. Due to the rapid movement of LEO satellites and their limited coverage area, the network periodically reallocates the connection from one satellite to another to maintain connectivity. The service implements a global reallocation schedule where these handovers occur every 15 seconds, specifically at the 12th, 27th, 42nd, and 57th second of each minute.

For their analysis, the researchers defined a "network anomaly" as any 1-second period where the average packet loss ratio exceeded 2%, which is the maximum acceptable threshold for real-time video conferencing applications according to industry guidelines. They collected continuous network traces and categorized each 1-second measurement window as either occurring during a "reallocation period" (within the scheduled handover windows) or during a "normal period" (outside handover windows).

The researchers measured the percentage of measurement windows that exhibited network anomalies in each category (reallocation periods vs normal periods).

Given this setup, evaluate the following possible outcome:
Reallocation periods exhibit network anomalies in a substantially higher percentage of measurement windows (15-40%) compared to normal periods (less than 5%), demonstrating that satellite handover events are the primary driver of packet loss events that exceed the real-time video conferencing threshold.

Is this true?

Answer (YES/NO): YES